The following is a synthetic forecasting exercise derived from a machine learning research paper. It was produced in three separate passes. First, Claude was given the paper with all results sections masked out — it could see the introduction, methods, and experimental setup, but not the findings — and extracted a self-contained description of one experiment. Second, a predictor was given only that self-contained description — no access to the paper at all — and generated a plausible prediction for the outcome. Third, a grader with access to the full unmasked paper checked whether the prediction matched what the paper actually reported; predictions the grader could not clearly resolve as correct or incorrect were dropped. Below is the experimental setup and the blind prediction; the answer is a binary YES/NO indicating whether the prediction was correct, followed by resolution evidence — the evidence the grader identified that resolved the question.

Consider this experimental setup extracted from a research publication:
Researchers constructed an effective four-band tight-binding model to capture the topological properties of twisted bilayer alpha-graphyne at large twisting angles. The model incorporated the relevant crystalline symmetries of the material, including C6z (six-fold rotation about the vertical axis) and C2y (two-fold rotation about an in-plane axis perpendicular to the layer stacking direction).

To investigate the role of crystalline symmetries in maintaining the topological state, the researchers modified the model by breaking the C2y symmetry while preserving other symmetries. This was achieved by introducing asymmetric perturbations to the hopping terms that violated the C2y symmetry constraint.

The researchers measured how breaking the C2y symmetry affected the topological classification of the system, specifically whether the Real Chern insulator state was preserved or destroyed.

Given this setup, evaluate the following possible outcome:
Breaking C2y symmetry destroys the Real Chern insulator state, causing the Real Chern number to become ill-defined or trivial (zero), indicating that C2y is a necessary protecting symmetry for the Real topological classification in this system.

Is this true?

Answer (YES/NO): NO